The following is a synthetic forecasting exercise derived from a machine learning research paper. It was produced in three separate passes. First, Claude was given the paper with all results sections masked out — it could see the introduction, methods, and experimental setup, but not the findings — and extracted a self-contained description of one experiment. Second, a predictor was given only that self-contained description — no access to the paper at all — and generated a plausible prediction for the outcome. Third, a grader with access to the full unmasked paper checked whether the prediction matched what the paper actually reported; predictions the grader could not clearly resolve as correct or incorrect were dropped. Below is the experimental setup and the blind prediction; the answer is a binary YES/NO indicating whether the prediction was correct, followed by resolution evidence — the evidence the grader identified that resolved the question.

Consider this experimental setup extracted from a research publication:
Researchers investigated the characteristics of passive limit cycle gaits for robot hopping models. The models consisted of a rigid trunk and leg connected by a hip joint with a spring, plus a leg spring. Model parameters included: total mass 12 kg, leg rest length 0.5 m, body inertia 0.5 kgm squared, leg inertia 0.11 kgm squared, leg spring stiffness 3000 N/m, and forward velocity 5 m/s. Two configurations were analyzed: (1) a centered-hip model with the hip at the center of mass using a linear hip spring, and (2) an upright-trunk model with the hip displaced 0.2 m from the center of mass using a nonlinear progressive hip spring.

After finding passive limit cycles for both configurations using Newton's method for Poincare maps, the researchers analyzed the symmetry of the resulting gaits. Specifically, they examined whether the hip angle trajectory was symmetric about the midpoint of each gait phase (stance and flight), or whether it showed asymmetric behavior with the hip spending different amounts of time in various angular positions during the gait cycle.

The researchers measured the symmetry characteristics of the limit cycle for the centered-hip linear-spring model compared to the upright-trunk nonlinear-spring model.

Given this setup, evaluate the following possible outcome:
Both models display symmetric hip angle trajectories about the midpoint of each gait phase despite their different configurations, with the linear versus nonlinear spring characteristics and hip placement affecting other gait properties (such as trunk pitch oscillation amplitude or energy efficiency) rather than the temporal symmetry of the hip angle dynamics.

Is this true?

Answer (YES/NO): NO